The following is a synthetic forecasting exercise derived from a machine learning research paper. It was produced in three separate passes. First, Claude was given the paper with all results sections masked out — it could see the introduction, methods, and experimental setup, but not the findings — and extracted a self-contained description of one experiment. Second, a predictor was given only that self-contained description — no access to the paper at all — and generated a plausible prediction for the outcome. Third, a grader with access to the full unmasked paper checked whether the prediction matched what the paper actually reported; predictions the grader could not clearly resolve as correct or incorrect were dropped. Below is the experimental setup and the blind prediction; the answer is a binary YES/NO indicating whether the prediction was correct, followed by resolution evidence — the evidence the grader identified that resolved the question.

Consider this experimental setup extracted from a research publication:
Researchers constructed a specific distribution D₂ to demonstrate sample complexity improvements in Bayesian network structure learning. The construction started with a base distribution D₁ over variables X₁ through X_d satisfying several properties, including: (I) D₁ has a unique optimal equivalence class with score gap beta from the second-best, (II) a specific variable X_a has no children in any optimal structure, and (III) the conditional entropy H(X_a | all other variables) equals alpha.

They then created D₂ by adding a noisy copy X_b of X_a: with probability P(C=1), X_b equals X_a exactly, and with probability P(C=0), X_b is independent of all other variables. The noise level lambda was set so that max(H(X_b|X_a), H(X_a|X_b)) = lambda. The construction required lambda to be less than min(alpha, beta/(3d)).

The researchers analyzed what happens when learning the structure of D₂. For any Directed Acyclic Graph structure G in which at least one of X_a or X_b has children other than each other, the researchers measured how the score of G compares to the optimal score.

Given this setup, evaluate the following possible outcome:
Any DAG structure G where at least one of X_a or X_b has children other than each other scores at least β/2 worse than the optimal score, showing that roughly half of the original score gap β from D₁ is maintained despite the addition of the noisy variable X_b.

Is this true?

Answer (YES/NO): NO